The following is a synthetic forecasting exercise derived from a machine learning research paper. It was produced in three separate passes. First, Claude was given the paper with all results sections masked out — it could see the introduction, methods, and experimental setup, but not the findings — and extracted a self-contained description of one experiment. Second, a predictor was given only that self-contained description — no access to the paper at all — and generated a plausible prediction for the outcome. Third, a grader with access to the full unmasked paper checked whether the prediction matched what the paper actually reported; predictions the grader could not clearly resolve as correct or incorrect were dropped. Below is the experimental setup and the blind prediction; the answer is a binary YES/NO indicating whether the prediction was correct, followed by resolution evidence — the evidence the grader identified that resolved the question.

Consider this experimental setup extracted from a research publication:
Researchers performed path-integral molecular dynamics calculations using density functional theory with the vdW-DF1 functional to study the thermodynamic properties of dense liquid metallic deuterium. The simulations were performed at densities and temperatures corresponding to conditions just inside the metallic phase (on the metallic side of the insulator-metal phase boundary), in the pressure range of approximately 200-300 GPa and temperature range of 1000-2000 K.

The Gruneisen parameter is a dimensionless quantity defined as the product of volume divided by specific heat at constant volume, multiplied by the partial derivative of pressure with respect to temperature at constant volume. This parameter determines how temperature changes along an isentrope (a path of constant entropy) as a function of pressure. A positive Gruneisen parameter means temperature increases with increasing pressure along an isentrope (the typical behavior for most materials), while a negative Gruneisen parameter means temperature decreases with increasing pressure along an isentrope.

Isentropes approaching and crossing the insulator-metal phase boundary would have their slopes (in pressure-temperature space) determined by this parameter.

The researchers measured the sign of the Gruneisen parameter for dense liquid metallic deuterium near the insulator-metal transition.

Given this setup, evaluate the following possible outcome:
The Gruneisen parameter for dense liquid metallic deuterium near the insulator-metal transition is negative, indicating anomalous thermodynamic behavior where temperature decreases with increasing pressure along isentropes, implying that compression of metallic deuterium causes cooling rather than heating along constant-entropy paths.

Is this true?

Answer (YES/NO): YES